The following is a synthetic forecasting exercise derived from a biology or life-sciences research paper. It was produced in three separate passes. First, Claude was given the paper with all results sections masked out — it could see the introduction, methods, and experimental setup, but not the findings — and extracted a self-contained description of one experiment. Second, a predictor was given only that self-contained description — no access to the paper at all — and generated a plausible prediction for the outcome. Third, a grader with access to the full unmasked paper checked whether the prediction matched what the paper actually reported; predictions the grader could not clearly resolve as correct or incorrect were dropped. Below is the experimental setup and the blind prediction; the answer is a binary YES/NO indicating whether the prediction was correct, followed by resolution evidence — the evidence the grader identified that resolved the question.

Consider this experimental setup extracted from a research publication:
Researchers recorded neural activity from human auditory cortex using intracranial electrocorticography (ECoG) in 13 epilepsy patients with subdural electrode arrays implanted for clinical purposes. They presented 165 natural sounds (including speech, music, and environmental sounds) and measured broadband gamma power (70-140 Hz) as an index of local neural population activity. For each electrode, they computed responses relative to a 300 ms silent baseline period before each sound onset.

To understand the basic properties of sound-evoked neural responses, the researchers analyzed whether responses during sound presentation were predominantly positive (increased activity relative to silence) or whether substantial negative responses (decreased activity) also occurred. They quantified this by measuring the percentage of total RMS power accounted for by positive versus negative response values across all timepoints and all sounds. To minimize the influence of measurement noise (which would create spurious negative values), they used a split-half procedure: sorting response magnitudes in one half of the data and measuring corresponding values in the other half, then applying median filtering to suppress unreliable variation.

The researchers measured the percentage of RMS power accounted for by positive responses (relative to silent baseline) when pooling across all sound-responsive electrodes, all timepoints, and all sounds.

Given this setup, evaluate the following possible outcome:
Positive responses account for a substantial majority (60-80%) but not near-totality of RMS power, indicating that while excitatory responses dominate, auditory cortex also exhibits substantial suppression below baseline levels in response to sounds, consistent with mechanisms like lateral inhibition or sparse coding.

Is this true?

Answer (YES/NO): NO